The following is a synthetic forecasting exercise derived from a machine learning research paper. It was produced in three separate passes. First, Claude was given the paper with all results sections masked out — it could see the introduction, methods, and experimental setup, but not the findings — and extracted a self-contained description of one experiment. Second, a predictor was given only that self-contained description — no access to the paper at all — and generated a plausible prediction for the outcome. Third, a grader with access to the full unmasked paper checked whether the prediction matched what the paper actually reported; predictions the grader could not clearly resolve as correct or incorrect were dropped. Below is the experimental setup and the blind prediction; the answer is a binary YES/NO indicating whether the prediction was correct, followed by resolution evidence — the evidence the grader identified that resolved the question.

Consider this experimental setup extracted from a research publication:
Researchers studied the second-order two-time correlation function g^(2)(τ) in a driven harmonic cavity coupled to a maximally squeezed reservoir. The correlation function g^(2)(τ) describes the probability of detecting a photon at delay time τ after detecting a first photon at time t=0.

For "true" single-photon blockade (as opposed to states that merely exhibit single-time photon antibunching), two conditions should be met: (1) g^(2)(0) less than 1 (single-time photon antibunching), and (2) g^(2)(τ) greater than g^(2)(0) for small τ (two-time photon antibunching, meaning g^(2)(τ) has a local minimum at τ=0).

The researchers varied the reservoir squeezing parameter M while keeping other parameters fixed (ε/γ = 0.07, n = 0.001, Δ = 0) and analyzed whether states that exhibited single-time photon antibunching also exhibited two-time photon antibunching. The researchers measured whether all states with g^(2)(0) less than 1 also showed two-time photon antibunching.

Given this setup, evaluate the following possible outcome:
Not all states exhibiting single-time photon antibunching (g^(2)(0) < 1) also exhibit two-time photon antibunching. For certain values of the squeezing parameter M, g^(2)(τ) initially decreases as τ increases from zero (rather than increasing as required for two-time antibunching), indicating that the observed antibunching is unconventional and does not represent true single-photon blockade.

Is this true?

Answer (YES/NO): YES